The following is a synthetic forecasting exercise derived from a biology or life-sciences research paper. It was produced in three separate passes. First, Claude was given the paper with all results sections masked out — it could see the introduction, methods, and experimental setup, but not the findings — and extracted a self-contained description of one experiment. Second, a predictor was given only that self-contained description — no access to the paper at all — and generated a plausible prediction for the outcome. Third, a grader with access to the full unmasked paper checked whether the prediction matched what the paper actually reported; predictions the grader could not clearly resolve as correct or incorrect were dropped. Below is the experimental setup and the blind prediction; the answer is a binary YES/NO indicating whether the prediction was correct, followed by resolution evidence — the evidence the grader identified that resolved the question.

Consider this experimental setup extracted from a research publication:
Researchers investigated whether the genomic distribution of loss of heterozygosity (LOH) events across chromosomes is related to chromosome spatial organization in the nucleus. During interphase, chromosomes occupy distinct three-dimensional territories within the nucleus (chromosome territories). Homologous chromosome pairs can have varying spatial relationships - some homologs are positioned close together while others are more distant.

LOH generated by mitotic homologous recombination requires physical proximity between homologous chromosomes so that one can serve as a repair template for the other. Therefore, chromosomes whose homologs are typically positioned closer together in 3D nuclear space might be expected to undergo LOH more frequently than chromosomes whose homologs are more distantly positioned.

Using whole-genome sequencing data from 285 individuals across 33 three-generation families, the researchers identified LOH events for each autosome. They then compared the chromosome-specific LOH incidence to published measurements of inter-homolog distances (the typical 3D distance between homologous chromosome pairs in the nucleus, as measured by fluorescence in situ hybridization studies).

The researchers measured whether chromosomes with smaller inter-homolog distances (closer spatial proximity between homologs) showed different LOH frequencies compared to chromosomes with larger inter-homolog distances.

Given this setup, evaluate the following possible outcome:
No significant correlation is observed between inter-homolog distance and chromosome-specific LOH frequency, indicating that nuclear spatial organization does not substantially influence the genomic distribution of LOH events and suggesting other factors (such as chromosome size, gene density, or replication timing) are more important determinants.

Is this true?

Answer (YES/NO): NO